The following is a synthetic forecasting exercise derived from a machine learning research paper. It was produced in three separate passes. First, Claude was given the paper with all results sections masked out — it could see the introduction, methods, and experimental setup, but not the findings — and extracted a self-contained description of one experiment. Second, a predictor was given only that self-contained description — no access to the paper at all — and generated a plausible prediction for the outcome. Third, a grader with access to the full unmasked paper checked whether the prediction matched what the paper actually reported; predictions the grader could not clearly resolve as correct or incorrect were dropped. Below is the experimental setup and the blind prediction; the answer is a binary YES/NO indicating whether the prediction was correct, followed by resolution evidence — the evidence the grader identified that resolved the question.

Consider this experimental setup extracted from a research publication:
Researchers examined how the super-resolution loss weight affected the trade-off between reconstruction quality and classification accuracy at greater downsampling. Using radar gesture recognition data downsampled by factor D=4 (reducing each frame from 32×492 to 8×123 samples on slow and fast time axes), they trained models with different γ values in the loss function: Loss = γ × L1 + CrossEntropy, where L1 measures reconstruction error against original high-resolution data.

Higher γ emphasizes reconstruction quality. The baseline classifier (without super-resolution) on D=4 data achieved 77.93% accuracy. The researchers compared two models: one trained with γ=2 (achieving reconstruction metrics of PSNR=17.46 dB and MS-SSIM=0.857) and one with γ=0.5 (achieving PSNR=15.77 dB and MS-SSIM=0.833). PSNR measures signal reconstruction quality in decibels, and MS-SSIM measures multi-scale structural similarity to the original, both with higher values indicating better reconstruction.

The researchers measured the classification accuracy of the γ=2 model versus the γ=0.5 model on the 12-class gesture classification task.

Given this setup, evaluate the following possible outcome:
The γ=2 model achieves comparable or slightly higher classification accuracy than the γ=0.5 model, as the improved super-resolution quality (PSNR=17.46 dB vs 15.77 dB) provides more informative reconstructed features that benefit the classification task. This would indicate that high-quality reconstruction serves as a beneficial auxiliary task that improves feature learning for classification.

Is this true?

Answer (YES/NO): NO